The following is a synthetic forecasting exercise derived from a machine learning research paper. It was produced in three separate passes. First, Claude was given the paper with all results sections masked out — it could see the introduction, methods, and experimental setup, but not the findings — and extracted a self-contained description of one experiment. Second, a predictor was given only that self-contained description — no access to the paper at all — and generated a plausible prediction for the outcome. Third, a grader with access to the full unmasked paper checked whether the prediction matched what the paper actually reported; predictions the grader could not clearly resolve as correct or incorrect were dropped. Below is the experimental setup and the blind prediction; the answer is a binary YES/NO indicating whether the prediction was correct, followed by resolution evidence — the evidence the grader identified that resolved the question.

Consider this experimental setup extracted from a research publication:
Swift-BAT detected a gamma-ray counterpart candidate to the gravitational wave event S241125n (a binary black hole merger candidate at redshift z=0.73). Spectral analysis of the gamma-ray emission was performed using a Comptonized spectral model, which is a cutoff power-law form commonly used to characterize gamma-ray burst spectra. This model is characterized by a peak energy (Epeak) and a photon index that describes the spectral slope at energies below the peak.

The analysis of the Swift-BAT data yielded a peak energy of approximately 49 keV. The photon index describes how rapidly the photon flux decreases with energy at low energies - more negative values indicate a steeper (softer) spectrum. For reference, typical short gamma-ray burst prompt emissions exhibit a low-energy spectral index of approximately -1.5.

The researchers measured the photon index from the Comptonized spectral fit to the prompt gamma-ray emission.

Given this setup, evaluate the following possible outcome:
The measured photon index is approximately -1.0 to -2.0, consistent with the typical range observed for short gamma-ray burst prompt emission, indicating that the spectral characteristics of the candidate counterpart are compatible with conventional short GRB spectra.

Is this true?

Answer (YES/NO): NO